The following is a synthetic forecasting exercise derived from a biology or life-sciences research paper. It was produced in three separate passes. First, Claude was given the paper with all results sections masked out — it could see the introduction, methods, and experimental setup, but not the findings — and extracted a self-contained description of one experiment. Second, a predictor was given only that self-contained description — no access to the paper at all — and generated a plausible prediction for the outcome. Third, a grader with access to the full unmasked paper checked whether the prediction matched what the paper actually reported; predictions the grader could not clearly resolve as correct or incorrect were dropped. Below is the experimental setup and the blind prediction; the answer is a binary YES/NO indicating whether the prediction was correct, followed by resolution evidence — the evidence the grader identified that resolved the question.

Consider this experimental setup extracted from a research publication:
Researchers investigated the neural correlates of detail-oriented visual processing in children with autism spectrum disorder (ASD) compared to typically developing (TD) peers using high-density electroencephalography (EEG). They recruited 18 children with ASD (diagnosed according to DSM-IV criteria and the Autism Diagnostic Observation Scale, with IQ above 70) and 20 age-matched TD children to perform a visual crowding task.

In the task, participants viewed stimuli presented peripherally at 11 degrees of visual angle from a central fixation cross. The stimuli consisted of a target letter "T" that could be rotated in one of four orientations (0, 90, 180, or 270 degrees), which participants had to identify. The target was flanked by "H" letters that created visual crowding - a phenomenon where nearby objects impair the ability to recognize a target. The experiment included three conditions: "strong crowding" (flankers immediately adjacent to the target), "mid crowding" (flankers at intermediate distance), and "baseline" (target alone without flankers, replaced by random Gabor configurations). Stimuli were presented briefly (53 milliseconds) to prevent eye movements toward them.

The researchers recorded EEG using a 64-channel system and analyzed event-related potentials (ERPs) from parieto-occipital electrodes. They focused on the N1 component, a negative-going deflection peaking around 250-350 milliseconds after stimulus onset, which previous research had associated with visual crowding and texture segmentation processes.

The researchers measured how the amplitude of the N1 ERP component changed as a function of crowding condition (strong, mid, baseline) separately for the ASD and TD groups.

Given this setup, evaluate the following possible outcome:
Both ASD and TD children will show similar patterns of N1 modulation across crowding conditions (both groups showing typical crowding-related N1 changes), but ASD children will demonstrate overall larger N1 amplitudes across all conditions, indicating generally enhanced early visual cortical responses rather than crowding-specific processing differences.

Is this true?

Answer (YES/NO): NO